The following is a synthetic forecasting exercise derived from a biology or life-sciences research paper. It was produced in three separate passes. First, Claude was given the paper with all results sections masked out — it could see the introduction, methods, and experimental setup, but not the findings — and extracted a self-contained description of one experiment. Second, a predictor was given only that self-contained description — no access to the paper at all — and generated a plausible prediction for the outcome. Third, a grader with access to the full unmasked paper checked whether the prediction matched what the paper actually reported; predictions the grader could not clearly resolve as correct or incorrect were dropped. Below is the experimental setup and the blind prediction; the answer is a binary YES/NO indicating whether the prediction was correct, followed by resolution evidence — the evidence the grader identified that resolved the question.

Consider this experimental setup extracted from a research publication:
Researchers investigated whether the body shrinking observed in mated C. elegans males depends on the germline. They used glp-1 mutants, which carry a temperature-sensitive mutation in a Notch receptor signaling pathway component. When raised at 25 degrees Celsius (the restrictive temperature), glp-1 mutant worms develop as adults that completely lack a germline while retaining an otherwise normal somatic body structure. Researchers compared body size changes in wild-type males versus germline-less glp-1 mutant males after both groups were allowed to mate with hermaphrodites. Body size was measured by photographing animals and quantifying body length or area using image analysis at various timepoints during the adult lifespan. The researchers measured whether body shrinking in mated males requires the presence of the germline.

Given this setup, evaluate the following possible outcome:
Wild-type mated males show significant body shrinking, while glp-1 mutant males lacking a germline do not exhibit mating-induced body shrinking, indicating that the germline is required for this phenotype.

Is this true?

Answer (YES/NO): YES